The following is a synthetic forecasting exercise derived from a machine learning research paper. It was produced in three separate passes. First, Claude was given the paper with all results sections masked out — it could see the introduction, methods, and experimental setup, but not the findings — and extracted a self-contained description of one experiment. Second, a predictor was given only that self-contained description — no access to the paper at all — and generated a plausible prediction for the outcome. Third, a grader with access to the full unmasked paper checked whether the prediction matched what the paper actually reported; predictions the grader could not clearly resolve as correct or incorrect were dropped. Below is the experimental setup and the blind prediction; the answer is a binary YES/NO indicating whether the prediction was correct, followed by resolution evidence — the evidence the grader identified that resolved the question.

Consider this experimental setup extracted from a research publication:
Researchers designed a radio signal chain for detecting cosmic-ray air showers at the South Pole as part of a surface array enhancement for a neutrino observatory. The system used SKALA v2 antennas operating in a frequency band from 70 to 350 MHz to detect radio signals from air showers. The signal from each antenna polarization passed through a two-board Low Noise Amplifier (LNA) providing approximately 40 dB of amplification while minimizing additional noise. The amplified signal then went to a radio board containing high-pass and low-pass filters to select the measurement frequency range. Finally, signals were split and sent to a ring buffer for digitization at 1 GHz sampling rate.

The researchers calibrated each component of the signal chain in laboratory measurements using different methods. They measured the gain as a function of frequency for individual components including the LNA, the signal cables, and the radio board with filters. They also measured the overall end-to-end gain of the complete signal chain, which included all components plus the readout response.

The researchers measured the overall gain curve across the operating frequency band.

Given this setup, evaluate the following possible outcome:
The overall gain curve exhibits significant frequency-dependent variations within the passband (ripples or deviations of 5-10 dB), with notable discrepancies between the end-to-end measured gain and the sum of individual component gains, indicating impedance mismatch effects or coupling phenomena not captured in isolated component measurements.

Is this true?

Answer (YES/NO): NO